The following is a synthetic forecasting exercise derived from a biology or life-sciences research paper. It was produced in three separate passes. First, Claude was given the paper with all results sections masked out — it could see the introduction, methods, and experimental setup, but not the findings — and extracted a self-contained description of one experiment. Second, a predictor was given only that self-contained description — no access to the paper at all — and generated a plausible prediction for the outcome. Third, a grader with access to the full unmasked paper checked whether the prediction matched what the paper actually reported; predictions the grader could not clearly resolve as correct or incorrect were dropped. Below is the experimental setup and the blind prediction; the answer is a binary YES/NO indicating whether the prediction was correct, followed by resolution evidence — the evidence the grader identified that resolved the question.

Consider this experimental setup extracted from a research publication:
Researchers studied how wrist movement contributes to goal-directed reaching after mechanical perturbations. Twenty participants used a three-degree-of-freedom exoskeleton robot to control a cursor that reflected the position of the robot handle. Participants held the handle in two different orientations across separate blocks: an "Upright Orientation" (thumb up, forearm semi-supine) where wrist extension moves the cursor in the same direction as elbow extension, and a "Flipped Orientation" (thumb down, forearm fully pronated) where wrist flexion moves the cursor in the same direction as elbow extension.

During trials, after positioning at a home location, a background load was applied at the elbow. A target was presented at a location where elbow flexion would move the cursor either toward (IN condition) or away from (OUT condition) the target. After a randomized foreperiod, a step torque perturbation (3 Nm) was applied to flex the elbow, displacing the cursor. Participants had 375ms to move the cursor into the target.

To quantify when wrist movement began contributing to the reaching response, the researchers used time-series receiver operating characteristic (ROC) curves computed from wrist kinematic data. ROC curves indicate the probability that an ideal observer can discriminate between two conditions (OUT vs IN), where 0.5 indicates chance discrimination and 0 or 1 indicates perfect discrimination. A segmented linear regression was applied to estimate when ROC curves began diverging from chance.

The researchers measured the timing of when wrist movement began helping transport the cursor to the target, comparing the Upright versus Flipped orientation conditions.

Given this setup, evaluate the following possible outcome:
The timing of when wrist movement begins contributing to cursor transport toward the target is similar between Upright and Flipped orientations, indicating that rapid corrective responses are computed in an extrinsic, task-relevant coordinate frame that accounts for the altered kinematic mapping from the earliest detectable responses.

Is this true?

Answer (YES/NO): YES